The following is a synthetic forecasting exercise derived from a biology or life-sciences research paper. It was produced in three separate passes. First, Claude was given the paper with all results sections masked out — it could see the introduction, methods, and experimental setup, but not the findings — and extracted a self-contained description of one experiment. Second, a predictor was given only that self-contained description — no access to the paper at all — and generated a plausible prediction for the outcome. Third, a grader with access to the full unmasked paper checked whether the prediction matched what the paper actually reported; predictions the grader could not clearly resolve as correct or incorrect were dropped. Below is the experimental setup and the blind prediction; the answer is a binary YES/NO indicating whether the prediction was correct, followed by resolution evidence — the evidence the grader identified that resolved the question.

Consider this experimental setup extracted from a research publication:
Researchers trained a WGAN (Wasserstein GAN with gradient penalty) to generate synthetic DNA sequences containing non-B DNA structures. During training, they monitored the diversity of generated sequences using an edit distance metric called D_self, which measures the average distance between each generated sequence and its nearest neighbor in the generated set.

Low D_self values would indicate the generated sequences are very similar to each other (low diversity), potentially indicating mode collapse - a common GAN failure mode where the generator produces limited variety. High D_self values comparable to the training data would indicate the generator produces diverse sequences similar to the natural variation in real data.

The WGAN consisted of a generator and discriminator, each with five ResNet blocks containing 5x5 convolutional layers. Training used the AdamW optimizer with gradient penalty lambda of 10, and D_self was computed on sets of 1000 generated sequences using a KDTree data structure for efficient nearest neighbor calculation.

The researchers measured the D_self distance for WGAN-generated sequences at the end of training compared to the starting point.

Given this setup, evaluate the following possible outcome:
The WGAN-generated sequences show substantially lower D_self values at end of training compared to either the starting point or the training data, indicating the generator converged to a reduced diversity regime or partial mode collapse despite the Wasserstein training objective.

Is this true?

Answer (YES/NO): NO